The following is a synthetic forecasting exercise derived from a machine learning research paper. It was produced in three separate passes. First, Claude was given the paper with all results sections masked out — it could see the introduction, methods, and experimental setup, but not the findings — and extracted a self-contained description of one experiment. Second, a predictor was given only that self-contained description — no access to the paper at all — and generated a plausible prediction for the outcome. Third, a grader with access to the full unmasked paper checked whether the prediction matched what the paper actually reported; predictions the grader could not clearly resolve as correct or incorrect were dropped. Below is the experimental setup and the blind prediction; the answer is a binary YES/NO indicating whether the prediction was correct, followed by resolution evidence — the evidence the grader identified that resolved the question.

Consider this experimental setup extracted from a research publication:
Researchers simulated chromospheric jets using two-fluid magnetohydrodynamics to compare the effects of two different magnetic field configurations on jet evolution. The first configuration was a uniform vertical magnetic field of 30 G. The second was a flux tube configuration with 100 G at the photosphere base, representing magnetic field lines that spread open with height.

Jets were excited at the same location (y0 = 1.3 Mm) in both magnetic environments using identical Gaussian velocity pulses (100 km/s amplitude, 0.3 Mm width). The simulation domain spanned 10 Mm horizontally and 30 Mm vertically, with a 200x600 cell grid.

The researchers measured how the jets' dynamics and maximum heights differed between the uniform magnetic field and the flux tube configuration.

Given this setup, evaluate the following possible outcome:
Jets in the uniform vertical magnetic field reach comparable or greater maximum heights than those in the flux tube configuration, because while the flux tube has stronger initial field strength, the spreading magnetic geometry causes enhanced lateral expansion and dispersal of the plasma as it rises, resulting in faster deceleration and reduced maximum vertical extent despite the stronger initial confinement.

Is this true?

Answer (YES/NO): YES